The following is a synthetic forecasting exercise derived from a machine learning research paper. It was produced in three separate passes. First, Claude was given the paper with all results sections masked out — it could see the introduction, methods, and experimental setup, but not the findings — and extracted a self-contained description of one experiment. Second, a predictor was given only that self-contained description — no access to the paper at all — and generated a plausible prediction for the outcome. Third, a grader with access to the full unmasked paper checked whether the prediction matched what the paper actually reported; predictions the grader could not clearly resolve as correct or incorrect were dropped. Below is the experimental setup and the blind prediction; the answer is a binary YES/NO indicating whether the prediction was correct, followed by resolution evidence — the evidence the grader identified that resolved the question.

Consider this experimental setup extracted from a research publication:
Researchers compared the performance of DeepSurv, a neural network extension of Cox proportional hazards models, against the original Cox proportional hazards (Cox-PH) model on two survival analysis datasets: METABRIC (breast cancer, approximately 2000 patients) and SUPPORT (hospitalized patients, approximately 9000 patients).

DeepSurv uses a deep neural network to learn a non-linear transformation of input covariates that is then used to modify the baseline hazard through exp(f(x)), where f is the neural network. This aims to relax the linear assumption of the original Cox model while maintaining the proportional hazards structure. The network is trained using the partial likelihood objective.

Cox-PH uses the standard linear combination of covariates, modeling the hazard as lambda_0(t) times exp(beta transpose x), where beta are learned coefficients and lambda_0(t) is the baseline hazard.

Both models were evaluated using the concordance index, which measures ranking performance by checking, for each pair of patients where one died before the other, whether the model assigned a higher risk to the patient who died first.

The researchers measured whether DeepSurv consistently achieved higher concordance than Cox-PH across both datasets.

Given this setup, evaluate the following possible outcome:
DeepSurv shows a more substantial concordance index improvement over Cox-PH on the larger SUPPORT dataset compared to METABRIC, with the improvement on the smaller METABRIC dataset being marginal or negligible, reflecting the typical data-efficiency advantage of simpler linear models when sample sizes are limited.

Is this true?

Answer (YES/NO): YES